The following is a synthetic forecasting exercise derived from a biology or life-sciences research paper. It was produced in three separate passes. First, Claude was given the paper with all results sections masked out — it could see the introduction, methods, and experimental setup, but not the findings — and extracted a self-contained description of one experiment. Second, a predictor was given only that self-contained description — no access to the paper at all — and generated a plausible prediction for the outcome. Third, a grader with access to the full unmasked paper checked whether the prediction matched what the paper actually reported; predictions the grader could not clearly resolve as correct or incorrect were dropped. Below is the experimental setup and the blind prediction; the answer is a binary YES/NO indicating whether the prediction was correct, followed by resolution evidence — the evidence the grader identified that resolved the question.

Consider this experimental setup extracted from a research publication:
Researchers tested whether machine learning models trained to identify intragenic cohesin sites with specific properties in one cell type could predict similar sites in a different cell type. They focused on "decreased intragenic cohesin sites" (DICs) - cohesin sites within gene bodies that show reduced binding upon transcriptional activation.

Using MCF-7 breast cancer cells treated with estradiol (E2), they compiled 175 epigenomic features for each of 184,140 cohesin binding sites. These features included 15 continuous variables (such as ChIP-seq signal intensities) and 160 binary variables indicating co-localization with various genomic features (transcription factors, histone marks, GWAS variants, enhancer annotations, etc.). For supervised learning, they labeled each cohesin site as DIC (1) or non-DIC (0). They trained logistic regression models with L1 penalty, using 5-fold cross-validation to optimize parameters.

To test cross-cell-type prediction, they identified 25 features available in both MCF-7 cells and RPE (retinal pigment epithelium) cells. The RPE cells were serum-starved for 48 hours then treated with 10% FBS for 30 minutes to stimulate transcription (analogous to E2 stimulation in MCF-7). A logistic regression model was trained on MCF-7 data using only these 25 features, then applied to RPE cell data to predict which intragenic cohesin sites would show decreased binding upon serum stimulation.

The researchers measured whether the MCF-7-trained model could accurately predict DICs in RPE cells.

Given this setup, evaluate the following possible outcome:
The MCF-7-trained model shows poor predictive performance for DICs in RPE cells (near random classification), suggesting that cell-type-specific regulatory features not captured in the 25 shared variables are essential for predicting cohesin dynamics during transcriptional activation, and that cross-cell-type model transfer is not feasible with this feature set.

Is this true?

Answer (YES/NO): NO